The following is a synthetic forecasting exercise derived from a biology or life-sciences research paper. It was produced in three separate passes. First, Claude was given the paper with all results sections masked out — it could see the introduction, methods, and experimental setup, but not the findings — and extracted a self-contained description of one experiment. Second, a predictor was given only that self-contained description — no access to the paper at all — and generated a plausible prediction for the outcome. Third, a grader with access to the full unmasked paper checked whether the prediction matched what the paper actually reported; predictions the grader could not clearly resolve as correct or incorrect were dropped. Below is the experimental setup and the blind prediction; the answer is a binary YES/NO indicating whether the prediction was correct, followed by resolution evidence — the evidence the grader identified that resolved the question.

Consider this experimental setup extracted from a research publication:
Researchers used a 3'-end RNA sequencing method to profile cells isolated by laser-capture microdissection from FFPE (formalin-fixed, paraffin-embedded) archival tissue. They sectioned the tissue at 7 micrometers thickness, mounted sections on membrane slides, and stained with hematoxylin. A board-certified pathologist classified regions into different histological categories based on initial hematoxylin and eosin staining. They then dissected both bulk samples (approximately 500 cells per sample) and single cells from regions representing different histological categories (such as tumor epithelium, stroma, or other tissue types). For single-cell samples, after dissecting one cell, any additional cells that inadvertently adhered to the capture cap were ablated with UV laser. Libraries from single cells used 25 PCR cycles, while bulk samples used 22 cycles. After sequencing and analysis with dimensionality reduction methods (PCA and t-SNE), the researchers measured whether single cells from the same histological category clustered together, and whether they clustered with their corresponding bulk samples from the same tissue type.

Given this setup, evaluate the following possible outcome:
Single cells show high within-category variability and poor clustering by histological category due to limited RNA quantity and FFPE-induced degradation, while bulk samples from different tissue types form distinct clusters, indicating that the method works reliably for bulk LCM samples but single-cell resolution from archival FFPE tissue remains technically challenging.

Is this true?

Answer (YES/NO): NO